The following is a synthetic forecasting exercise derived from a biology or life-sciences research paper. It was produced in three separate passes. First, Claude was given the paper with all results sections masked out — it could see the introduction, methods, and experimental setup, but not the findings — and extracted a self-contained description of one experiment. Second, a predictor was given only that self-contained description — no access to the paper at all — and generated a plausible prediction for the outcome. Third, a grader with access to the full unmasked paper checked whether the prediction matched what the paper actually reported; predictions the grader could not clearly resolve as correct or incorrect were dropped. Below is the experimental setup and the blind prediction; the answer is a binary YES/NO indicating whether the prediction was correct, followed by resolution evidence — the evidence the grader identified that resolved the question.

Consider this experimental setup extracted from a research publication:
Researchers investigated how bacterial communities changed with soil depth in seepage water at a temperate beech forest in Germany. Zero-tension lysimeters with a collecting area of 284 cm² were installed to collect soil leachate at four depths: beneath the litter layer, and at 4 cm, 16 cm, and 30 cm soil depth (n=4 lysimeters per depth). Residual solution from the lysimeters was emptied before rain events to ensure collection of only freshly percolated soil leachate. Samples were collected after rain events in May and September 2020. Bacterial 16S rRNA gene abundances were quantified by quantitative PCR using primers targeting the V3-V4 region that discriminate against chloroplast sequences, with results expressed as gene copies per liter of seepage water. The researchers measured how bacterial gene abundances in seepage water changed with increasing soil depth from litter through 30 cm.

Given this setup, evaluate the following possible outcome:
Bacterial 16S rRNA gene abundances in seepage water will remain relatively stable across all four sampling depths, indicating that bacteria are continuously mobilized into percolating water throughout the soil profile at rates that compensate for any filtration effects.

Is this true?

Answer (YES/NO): NO